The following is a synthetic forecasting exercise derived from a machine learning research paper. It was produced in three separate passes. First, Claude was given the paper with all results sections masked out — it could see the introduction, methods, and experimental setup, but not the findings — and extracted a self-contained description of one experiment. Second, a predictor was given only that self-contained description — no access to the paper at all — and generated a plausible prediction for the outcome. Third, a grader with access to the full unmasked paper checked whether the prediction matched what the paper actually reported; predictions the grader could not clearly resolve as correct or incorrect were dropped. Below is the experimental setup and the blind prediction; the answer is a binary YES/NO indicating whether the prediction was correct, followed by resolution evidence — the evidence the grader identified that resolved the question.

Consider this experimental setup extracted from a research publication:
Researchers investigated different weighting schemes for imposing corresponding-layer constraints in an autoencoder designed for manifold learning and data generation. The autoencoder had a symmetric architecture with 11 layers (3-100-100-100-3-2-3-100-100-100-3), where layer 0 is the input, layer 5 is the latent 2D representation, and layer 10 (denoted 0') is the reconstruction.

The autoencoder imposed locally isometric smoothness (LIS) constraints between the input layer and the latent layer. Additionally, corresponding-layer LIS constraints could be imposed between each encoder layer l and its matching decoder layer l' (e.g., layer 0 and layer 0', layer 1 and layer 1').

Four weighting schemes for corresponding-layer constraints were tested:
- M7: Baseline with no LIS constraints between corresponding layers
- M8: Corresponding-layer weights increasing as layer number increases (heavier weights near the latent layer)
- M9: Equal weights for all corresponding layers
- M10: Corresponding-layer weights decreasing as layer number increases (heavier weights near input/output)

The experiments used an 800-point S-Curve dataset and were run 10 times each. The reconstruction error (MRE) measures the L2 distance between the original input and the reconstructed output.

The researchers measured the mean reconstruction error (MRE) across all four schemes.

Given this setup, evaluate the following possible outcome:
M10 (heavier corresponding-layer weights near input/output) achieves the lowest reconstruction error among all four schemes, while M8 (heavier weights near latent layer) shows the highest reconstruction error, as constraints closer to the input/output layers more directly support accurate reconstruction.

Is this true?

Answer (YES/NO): NO